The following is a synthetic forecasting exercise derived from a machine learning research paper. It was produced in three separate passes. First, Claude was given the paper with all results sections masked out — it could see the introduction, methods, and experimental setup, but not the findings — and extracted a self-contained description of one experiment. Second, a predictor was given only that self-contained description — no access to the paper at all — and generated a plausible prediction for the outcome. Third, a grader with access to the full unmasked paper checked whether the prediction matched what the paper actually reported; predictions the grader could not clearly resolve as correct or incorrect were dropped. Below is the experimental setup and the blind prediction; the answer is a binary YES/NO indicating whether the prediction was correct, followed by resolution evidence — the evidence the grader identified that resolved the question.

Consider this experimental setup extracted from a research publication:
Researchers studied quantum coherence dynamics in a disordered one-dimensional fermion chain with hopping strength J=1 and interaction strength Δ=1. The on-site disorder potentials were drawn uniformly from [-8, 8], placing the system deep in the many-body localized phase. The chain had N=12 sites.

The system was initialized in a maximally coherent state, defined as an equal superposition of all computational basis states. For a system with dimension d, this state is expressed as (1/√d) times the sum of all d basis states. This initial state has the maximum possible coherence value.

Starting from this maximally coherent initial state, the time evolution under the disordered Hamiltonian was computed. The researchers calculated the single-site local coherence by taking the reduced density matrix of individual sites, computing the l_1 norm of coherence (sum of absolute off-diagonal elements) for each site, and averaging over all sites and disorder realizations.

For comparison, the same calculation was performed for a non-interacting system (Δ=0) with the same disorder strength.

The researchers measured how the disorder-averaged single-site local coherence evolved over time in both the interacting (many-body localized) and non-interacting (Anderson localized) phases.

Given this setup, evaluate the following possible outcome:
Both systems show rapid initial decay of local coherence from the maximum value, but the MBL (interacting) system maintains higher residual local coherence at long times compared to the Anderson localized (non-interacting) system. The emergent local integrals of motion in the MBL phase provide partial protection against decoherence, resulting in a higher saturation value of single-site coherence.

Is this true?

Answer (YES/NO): NO